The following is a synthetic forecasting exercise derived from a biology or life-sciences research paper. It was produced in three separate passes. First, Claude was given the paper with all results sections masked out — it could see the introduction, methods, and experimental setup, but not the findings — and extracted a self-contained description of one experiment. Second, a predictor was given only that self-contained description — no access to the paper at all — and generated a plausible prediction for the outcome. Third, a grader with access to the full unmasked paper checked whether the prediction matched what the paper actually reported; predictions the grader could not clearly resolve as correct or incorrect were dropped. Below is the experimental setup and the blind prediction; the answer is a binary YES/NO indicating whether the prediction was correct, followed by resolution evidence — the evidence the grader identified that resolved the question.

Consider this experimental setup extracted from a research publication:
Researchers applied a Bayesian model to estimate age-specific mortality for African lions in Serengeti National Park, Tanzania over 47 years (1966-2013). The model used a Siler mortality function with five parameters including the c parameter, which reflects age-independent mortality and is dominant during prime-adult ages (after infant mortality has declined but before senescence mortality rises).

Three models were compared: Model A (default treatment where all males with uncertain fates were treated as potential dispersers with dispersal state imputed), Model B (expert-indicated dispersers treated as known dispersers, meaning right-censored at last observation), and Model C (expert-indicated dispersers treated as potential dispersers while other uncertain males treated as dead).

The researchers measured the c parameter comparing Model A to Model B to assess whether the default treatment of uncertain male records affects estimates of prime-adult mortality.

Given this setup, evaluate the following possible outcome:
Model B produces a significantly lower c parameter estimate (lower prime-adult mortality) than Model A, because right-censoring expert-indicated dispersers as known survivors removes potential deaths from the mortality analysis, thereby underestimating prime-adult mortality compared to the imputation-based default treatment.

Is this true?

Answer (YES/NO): NO